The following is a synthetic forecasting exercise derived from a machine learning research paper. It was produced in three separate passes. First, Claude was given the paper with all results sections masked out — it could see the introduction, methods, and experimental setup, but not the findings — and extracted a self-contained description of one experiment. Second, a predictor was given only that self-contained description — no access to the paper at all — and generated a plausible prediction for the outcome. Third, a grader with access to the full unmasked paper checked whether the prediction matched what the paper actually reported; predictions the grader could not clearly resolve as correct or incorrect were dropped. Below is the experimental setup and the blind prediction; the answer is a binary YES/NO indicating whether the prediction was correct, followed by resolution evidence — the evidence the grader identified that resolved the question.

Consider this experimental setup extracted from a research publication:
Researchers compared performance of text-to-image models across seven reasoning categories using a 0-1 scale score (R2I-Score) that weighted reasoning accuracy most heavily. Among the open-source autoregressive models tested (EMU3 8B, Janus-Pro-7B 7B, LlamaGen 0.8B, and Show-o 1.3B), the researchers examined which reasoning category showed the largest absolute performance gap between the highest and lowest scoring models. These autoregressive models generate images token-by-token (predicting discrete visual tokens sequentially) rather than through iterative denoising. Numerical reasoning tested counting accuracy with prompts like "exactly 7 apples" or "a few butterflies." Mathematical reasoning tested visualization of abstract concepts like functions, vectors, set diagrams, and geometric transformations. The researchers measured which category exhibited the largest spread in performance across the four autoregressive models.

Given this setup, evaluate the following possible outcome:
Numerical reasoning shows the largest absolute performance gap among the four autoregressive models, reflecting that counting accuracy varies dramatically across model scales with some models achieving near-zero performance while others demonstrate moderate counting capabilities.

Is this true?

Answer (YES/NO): NO